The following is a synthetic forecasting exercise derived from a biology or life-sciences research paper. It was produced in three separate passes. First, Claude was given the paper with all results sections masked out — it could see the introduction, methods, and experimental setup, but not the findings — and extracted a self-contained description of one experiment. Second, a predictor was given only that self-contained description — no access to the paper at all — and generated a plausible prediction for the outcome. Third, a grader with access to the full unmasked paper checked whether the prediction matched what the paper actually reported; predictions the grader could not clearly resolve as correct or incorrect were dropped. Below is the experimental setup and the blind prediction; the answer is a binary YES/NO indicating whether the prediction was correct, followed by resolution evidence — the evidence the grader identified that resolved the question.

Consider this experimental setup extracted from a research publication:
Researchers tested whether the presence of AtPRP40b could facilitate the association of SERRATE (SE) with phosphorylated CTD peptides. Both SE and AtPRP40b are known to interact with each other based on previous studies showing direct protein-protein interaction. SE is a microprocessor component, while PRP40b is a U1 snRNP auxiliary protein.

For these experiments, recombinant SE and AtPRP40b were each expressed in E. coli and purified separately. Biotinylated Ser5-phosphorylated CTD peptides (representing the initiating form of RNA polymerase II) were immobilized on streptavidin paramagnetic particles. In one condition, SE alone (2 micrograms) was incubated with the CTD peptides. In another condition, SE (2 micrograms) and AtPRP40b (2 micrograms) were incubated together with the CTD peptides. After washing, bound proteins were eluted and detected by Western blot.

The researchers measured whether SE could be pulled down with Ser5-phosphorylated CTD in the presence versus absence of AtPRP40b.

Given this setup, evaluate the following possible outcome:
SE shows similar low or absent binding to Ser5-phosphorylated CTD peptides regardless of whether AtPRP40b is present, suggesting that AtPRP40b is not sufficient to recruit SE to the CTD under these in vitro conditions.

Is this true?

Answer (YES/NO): NO